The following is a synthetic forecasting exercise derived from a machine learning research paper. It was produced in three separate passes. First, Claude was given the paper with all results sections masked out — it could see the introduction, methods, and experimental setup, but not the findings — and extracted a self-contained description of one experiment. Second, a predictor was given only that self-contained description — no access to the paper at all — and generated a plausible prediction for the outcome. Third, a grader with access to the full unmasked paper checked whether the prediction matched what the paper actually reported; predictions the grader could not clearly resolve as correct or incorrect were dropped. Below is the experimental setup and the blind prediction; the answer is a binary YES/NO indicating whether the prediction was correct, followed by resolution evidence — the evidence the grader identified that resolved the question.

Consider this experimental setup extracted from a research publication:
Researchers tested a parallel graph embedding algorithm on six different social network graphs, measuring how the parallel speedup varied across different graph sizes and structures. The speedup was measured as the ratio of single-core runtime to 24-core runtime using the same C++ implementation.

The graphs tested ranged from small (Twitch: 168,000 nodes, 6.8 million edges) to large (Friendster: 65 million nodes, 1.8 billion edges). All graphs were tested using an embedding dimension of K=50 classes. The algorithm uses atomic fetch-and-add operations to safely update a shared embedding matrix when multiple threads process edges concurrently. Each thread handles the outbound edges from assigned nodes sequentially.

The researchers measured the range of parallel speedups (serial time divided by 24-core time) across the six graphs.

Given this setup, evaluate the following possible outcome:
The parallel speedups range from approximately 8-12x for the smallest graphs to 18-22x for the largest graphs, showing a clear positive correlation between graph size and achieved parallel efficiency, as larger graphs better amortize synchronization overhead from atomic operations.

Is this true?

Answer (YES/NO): NO